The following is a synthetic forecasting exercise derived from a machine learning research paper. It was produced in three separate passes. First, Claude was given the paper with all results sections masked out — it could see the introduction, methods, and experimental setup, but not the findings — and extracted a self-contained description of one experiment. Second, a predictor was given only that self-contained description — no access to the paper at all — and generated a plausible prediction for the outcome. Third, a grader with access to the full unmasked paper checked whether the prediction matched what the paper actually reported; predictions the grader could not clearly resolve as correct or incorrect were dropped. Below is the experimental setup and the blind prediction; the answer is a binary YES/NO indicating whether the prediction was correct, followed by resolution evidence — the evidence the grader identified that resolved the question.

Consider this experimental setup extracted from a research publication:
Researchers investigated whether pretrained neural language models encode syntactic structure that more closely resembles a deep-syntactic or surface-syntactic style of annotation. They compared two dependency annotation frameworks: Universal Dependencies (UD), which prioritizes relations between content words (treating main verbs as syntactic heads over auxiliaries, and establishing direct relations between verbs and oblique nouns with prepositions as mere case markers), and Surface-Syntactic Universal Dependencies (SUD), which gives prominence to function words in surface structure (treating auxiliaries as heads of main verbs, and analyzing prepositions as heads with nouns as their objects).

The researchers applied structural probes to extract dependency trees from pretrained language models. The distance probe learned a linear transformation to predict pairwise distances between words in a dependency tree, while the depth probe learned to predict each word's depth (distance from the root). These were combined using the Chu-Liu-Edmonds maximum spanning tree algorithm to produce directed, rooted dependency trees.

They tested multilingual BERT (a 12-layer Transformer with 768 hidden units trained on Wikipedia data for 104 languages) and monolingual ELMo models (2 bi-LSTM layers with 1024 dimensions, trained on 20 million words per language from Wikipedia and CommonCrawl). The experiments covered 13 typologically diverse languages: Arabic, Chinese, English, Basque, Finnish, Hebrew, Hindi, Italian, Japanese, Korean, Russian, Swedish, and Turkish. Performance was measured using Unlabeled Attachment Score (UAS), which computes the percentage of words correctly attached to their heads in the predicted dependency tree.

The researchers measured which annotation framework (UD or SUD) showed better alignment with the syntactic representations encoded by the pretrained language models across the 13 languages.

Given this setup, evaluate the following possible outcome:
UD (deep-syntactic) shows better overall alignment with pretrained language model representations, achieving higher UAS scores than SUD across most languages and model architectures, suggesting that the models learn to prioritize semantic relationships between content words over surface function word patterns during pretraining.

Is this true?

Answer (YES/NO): YES